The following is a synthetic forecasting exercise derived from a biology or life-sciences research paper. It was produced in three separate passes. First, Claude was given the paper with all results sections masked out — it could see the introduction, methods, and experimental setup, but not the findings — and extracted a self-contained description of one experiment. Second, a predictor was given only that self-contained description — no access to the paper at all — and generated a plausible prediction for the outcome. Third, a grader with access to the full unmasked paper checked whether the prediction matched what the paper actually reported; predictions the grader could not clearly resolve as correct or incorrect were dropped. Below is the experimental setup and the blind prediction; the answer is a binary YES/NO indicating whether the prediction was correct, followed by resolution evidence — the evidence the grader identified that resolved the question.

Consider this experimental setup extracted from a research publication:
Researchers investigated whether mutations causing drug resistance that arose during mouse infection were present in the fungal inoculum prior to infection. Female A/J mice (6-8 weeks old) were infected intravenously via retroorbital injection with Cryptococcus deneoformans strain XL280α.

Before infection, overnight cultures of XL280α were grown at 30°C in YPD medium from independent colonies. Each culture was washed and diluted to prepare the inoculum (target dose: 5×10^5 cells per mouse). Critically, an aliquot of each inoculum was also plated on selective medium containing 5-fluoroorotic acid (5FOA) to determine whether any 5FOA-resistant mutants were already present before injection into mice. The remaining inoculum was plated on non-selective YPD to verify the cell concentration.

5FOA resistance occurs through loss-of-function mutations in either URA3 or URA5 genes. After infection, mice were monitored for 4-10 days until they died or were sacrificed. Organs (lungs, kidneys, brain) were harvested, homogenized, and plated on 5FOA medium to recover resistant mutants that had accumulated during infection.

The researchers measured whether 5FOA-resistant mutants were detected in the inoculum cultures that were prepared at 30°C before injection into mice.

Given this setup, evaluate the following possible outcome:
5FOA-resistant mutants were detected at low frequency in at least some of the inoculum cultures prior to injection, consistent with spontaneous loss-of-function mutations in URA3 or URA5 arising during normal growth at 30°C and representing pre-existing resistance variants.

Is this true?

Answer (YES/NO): YES